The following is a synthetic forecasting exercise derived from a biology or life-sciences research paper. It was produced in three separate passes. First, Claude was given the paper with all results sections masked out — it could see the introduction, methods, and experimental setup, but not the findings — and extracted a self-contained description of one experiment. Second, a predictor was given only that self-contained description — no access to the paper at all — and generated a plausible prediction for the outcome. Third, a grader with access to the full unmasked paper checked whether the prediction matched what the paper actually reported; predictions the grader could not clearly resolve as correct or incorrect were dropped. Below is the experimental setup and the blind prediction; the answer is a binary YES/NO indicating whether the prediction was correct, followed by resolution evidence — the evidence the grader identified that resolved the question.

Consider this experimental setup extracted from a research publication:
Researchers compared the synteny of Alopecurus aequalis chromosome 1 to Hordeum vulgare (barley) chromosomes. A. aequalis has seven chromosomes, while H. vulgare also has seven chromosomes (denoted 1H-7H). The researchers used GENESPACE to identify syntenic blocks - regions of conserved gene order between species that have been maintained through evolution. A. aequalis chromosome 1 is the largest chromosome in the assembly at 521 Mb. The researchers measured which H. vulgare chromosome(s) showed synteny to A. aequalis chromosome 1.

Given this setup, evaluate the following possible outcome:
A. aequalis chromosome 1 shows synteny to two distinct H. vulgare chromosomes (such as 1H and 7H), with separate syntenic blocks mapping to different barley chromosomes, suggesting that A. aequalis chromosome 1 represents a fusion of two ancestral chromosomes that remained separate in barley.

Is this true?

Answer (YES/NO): YES